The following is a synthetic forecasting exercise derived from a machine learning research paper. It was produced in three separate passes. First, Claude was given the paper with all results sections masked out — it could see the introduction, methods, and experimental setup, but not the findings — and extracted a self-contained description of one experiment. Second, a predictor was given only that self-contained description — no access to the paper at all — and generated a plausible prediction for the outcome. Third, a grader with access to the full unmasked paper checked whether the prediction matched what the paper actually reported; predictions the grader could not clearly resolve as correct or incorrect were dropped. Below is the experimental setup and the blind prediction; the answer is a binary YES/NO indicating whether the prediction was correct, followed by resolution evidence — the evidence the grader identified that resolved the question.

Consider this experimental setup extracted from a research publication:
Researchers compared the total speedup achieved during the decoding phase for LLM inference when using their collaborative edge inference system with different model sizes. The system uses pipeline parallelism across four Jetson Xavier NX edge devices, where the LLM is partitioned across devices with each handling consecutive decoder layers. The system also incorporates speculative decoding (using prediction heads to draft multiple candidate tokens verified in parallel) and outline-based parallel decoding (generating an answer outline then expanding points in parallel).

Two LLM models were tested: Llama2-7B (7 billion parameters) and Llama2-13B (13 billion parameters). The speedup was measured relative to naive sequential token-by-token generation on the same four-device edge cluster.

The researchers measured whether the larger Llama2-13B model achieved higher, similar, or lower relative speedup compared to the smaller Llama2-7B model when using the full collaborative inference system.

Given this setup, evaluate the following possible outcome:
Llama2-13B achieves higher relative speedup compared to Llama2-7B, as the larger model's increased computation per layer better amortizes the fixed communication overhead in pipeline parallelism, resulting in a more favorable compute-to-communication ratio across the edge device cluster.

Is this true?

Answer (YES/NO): YES